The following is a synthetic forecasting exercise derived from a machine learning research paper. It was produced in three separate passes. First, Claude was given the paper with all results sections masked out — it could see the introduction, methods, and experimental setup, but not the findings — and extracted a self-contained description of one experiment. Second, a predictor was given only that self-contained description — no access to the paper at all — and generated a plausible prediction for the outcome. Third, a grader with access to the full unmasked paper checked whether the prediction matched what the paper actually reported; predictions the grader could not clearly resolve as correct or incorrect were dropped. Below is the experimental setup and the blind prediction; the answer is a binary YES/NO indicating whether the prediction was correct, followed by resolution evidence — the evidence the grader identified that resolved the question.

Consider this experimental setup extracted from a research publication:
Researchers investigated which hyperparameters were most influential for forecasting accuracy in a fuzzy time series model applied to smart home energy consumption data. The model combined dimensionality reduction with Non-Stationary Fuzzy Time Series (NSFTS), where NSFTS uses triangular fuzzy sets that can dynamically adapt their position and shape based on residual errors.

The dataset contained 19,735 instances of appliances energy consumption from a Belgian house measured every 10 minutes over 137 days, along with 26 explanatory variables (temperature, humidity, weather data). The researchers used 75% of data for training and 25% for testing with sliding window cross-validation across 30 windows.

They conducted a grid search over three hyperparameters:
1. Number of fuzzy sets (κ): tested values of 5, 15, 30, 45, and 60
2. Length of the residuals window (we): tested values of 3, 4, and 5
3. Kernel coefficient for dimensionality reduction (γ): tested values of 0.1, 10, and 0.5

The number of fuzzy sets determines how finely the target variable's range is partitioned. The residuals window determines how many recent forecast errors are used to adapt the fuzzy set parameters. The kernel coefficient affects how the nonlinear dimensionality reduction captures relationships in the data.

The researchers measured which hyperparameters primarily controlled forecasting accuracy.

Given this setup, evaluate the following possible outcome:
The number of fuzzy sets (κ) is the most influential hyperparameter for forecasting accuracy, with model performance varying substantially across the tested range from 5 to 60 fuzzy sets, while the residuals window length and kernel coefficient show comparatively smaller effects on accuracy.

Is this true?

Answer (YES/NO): NO